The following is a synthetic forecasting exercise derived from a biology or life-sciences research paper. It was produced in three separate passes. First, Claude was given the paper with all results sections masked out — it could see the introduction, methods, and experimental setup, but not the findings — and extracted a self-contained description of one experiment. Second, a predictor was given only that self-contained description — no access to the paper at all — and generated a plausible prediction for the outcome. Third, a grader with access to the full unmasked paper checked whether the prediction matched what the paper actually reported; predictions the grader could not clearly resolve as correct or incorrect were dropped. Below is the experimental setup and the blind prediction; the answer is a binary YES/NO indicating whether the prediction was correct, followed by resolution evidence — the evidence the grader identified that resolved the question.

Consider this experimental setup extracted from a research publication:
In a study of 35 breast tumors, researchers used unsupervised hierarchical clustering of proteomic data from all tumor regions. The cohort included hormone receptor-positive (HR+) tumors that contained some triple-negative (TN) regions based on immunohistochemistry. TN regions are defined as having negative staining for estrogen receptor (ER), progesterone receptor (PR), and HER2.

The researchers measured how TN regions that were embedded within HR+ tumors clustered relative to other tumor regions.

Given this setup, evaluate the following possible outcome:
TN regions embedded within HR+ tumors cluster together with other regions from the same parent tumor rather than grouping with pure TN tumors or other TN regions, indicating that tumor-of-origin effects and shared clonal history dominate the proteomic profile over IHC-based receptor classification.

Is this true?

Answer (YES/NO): YES